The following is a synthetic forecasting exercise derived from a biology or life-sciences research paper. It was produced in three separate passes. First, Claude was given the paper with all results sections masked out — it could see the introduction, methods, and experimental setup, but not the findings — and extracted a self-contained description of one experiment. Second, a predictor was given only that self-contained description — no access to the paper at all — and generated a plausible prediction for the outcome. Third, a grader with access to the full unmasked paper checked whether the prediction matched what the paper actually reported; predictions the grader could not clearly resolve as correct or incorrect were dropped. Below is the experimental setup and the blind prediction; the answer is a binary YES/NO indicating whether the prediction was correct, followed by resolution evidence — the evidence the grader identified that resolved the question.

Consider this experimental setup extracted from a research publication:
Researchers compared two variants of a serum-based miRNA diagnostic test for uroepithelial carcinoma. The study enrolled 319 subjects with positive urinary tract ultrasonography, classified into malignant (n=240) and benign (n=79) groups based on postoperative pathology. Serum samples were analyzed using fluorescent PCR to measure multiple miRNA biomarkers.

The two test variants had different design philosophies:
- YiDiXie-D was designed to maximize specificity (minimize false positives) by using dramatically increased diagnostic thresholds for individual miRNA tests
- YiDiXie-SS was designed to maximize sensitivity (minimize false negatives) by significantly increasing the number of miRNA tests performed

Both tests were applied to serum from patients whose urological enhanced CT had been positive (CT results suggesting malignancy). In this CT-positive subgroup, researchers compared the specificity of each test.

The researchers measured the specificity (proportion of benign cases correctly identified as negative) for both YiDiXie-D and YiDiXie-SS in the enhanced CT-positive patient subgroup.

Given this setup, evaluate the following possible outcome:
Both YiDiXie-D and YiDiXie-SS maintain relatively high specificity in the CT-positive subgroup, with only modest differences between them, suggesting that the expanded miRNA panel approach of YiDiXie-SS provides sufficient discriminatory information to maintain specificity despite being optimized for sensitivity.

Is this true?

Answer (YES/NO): NO